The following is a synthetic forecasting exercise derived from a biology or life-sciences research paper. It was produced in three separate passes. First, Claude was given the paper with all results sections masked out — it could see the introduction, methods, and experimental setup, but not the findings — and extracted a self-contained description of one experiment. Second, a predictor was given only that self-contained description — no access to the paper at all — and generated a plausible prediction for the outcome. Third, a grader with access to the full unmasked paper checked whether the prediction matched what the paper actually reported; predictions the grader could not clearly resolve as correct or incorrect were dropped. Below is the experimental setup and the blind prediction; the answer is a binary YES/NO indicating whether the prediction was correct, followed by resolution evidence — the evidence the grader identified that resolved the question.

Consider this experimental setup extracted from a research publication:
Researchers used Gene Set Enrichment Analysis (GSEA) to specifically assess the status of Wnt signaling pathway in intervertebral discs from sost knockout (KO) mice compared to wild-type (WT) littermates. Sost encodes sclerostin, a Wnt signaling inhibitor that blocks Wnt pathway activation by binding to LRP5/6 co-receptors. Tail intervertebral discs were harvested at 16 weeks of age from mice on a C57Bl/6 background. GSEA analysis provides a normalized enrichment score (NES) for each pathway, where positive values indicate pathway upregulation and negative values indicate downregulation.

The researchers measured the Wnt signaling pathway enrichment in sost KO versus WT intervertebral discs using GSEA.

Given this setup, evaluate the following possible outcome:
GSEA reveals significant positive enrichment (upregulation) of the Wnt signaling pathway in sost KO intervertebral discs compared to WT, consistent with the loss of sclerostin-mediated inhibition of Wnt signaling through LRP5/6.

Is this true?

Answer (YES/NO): NO